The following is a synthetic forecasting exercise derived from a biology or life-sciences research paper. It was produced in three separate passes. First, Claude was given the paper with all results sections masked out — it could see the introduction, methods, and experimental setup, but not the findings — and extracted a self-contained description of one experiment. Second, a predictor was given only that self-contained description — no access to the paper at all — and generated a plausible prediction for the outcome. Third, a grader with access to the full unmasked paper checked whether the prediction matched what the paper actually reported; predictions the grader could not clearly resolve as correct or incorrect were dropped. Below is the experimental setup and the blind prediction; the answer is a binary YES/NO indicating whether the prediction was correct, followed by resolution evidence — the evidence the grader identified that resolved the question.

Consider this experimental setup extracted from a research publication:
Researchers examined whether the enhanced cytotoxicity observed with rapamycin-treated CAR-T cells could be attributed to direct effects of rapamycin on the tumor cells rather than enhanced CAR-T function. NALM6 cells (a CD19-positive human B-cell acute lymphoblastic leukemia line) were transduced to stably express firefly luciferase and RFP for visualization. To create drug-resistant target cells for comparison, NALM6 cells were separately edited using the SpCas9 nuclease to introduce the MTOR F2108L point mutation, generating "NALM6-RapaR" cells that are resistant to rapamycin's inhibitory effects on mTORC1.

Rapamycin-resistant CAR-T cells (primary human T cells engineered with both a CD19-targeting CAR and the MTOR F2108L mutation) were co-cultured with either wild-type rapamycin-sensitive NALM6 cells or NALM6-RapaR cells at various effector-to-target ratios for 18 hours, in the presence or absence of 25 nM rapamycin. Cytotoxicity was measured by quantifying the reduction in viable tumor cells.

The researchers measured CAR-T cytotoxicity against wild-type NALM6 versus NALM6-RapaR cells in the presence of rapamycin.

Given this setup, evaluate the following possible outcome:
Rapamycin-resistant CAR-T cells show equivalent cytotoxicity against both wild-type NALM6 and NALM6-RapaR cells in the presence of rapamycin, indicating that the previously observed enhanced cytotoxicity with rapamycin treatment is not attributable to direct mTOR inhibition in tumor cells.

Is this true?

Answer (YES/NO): NO